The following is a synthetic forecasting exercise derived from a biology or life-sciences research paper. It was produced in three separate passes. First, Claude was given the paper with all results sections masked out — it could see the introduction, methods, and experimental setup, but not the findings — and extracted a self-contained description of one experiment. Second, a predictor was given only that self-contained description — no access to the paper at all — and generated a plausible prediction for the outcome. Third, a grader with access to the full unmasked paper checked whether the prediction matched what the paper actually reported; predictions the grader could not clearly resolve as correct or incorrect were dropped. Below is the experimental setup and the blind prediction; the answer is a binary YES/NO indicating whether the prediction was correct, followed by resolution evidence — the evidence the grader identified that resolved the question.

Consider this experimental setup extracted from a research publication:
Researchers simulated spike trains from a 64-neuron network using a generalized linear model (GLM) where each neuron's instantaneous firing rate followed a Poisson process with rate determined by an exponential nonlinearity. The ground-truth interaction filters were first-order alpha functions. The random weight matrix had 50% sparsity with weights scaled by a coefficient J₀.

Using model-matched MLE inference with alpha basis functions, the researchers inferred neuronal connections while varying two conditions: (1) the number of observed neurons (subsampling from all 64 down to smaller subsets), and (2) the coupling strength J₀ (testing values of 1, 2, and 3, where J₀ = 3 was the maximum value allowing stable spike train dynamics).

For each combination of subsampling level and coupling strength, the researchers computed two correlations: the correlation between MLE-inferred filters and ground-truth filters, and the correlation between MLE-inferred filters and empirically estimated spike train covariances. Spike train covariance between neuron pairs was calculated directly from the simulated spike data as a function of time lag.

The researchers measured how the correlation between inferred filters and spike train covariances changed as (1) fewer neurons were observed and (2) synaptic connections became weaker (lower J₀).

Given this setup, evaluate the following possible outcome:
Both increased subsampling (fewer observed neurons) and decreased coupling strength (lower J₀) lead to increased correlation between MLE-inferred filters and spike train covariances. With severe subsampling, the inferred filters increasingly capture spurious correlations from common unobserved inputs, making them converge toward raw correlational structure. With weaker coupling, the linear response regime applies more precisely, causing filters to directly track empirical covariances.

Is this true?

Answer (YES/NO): YES